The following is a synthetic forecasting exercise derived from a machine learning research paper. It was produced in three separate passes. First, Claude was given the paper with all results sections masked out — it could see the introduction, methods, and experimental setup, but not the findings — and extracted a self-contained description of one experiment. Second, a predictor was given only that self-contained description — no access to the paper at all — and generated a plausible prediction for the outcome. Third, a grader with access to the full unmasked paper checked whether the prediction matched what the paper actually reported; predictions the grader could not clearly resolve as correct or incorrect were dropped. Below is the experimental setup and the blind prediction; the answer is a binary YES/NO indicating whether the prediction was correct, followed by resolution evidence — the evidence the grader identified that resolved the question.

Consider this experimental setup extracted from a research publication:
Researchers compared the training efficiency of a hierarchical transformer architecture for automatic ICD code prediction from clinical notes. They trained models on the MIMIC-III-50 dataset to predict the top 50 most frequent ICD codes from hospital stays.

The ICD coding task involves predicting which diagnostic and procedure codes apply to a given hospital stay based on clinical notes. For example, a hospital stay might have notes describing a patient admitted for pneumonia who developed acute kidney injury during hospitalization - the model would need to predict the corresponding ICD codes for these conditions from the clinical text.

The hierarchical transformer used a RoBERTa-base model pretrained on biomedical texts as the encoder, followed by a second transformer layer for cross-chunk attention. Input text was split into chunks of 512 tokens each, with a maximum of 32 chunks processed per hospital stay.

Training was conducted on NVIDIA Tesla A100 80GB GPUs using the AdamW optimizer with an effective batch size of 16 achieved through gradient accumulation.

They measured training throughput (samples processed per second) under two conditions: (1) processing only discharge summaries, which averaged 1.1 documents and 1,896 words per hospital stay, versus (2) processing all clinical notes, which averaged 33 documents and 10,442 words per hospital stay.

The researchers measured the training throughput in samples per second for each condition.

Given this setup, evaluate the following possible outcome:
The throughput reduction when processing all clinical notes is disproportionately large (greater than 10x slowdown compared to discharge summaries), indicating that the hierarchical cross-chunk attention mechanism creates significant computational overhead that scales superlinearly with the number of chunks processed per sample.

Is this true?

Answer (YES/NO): NO